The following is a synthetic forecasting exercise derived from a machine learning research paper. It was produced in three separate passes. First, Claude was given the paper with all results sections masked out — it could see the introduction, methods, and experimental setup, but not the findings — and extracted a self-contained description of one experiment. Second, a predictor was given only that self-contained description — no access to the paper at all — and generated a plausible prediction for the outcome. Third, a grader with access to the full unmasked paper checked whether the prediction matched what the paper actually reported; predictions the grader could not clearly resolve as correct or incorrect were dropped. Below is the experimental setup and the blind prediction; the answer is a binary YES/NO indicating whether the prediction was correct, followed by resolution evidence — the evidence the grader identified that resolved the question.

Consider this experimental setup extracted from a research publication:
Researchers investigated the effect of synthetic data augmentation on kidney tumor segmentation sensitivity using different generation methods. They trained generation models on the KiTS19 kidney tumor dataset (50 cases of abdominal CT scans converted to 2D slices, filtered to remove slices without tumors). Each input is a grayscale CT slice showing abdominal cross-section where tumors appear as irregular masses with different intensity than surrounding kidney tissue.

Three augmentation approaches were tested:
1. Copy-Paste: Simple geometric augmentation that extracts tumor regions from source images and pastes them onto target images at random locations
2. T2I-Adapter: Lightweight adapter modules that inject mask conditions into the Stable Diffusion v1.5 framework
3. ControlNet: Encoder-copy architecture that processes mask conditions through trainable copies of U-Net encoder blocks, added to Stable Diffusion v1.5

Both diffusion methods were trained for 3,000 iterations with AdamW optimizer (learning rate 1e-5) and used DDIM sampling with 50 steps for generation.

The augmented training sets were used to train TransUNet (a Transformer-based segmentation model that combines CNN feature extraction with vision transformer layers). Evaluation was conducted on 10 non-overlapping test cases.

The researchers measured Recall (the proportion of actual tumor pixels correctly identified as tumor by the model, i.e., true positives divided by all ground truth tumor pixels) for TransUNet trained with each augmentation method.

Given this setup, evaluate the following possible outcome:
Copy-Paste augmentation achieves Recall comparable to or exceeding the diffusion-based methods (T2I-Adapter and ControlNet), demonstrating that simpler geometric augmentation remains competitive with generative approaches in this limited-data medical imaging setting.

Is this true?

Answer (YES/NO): NO